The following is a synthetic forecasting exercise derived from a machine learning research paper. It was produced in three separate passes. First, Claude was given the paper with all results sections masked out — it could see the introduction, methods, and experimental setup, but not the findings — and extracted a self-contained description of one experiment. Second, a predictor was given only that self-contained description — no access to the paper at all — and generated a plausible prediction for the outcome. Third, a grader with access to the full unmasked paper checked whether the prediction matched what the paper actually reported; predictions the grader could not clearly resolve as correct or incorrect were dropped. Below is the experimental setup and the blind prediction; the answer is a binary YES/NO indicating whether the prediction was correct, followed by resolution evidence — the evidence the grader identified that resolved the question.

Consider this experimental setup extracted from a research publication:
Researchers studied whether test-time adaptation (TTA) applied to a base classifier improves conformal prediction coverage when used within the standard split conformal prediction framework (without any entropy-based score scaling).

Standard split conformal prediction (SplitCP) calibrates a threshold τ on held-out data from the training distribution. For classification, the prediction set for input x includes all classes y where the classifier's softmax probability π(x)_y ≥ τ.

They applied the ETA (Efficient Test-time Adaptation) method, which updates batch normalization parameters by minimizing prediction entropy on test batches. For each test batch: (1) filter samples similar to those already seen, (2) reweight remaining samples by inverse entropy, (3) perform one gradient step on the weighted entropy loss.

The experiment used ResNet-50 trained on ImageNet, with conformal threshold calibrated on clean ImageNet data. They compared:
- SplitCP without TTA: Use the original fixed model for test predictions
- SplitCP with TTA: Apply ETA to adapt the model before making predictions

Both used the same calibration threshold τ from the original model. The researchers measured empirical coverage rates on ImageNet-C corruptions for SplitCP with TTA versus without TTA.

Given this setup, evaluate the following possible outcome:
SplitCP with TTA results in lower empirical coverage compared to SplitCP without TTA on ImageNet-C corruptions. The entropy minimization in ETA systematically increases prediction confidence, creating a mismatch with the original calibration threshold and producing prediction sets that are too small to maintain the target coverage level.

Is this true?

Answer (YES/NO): NO